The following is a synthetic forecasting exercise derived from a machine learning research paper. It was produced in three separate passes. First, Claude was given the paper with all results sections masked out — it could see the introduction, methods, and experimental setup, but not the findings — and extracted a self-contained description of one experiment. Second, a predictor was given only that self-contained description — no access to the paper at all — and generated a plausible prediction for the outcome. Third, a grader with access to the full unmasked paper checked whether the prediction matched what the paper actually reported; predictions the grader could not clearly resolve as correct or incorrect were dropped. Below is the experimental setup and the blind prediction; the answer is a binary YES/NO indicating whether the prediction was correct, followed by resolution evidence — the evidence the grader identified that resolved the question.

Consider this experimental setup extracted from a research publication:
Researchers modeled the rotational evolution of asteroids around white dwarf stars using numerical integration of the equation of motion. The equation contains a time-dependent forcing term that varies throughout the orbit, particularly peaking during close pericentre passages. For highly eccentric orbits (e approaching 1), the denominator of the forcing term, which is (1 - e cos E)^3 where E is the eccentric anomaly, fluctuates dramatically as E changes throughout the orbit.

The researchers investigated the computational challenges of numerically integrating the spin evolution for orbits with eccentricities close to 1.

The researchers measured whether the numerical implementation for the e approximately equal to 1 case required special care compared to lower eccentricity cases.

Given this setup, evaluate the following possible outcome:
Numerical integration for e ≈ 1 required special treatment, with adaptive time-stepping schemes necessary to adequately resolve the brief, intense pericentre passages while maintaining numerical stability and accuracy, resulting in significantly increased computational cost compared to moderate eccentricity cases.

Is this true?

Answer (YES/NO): NO